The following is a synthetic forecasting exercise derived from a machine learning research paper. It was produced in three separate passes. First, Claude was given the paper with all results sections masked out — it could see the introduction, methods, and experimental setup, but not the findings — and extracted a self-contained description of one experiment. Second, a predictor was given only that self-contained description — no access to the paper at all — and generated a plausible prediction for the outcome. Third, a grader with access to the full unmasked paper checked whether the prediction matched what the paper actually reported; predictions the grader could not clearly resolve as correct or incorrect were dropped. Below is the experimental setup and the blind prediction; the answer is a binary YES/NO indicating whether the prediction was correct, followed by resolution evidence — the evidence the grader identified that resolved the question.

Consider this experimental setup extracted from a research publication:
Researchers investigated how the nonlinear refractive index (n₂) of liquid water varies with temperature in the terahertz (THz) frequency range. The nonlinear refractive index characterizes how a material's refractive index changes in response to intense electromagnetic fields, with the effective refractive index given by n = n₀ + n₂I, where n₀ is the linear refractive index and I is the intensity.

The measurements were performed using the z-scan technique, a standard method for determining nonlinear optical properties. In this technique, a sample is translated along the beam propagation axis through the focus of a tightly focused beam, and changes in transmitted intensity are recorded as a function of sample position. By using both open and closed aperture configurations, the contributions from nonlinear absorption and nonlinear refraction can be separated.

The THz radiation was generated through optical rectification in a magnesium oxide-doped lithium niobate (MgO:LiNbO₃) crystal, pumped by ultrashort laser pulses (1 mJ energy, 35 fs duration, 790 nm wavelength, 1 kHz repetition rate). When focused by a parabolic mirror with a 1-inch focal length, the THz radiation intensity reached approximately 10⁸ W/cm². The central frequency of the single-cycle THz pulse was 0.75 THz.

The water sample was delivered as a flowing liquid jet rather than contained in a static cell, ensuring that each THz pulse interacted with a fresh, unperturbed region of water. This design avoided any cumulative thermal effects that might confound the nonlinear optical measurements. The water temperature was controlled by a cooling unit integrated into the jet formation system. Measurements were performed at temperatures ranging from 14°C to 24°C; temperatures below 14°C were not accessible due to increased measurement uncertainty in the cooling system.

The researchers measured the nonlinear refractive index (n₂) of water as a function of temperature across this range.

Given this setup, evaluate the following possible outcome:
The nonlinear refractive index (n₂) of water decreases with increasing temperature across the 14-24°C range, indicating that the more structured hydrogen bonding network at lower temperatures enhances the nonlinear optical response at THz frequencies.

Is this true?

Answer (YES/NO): NO